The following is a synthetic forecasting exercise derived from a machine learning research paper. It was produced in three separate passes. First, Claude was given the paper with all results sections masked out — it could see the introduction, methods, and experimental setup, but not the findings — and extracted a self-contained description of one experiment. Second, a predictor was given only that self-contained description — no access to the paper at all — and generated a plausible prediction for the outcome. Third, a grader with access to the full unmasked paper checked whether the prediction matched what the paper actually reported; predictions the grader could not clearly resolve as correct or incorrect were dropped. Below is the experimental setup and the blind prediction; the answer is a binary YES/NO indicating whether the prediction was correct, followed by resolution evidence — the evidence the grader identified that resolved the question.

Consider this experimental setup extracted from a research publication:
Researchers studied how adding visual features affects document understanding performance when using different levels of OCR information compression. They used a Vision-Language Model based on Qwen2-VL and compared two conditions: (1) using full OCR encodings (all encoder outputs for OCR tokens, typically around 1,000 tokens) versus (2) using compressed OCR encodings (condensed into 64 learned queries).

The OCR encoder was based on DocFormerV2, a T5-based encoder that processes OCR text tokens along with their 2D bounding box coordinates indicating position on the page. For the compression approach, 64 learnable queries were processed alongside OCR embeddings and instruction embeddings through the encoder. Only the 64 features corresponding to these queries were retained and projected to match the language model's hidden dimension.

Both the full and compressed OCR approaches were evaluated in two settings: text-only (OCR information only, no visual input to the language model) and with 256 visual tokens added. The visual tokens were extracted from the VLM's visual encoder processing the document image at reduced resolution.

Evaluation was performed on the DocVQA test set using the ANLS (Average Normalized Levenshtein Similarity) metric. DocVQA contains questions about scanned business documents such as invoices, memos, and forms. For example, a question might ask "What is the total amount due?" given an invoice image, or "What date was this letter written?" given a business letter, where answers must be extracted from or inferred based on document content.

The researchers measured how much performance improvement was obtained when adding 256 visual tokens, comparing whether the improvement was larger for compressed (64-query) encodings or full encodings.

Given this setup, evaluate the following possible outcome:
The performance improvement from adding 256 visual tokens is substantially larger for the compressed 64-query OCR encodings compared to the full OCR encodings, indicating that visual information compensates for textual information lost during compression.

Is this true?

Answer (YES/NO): YES